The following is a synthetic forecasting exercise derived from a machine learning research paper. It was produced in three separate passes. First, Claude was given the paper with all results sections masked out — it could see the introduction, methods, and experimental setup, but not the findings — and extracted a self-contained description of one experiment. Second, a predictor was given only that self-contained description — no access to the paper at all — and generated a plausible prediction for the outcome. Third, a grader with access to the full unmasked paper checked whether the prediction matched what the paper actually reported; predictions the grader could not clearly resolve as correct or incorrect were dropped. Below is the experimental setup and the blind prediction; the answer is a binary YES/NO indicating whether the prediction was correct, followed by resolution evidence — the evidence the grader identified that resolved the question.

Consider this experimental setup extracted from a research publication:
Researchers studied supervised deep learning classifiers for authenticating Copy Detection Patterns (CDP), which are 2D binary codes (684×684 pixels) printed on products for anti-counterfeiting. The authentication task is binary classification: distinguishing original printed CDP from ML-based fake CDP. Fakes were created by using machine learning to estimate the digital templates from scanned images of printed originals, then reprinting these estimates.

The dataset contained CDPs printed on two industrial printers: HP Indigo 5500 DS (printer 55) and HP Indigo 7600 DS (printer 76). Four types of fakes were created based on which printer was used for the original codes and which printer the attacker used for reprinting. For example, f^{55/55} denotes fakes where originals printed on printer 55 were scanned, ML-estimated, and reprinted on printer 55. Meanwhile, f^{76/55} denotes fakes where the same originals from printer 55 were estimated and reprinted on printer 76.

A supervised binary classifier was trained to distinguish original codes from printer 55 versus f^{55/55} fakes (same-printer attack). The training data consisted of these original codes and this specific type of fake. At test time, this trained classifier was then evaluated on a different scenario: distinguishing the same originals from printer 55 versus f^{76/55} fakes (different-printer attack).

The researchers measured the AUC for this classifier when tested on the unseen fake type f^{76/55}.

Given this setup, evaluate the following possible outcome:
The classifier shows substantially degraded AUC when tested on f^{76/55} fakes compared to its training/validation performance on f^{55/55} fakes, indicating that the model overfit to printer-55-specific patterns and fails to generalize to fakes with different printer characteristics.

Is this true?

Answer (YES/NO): NO